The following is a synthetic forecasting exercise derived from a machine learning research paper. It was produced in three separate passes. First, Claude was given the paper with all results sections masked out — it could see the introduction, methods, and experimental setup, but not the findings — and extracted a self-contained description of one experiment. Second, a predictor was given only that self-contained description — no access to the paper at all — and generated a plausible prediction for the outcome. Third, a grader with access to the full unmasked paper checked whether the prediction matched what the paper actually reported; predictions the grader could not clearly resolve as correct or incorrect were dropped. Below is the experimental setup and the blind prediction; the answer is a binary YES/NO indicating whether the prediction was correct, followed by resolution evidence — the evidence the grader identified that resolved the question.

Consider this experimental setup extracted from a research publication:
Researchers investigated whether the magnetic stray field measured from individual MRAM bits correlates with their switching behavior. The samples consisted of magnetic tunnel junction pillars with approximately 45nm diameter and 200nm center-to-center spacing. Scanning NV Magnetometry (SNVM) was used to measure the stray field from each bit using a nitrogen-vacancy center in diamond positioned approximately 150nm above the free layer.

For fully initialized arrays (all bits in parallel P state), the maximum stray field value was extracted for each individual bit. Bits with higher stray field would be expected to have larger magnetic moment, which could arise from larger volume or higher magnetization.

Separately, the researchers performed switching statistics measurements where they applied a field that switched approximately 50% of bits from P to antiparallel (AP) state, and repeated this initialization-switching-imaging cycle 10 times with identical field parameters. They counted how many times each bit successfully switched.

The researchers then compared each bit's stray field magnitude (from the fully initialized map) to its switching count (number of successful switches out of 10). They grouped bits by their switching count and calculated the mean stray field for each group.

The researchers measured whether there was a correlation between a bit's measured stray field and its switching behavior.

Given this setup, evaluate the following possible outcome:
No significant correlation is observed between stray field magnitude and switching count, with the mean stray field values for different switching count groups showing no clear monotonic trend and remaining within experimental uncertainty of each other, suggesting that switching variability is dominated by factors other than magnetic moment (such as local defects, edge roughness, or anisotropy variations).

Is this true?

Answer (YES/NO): NO